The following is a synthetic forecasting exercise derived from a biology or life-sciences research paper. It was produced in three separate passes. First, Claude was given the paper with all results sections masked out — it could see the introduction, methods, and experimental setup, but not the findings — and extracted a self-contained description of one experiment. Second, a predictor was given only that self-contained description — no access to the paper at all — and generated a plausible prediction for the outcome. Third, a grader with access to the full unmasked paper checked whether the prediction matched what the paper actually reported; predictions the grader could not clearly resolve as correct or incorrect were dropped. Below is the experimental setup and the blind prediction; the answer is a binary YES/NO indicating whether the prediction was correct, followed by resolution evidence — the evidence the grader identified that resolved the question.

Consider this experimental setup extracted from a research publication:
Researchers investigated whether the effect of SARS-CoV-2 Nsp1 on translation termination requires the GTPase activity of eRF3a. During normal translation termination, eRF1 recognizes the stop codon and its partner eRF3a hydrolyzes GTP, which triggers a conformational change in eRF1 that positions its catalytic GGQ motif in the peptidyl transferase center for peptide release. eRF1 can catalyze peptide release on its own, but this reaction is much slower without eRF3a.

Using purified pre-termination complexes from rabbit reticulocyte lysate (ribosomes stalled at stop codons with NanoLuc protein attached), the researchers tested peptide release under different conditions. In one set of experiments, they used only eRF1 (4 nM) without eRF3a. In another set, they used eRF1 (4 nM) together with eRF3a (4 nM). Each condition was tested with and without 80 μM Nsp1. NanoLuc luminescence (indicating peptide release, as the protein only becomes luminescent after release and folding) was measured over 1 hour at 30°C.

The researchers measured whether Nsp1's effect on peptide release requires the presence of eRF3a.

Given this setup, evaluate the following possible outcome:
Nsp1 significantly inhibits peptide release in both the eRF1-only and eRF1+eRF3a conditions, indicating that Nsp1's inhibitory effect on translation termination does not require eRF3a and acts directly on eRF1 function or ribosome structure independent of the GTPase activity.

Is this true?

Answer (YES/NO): NO